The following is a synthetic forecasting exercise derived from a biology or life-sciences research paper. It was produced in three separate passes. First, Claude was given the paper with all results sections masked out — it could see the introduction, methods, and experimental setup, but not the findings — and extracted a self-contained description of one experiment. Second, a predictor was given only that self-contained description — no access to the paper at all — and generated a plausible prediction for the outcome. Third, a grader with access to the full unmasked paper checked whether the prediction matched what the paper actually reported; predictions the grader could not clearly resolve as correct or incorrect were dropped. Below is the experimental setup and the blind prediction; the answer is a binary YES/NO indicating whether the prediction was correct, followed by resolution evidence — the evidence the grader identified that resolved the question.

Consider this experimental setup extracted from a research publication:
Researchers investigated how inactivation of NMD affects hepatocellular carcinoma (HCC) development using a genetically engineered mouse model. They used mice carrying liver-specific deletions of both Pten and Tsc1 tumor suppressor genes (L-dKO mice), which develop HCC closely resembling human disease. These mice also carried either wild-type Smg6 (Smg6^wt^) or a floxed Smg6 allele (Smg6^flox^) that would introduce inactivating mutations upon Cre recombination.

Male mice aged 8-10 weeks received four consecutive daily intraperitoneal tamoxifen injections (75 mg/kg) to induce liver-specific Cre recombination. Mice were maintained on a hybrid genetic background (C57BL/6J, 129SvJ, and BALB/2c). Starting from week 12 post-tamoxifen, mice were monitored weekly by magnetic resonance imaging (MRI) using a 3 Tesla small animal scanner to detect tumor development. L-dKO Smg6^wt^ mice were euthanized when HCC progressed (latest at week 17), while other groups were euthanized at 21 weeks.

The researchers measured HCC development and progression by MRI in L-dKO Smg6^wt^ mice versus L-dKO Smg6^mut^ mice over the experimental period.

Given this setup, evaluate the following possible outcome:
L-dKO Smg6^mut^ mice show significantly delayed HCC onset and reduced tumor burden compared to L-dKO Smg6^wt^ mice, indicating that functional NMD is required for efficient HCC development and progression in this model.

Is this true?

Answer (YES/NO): YES